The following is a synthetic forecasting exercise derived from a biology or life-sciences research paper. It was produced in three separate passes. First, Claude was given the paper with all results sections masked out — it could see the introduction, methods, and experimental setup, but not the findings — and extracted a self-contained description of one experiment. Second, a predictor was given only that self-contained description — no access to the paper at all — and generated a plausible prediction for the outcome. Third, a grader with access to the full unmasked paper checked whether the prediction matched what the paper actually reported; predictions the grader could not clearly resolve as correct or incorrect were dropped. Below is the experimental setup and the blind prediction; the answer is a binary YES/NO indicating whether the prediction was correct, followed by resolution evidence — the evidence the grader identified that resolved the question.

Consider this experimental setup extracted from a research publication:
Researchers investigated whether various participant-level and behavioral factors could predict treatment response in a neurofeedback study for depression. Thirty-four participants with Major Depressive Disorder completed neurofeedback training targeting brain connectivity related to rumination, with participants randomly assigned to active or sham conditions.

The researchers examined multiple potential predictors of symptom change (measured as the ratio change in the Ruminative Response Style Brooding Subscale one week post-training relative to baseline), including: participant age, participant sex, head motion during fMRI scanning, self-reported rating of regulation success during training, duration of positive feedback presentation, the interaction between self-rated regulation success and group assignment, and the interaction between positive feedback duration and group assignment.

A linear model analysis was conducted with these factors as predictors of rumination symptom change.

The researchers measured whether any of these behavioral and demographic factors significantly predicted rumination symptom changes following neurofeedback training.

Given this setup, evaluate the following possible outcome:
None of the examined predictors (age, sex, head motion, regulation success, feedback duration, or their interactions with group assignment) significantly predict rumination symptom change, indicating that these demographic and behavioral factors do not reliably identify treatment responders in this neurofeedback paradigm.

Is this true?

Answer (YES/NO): YES